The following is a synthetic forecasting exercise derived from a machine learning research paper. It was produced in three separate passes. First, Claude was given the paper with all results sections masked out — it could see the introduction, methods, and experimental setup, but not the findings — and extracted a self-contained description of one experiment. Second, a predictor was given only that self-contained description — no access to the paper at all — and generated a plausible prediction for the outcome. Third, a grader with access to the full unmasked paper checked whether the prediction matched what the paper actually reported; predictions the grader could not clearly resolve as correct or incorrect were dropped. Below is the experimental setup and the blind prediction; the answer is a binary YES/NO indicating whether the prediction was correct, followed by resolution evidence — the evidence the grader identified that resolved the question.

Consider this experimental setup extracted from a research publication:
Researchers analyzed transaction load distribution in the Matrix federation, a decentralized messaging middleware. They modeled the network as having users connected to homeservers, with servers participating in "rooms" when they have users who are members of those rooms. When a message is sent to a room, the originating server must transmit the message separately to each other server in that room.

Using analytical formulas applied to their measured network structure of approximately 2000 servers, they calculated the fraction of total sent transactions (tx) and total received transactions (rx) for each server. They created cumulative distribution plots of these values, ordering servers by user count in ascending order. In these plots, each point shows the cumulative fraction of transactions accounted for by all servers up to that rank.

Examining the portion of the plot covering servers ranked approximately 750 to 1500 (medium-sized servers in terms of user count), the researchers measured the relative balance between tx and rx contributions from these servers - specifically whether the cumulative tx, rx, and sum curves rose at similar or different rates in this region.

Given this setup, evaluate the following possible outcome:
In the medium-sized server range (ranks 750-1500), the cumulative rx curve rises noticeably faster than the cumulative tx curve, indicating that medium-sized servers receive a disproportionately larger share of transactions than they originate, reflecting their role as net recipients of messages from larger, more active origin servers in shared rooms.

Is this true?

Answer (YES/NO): NO